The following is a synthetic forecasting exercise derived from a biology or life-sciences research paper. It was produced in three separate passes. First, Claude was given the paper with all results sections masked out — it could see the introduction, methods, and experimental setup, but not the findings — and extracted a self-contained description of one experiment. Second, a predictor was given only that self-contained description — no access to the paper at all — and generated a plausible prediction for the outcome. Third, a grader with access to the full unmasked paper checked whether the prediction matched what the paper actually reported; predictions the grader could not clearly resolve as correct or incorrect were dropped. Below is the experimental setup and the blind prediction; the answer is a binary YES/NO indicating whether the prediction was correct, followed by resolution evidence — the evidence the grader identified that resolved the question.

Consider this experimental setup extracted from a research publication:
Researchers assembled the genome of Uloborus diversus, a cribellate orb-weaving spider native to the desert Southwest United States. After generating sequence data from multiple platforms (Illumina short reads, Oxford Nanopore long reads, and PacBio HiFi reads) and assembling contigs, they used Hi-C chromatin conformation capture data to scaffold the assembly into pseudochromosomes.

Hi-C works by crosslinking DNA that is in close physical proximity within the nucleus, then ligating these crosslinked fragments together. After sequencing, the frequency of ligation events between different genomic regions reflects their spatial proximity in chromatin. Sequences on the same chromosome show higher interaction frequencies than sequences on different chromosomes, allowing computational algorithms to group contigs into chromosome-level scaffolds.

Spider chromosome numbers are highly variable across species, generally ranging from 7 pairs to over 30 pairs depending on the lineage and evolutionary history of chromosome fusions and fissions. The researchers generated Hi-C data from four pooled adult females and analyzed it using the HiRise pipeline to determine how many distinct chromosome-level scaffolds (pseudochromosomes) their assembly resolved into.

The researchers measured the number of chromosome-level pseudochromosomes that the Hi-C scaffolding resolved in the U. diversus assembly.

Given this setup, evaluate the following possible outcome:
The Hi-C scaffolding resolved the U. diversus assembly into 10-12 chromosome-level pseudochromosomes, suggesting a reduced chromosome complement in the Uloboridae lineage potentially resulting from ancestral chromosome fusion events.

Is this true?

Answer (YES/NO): YES